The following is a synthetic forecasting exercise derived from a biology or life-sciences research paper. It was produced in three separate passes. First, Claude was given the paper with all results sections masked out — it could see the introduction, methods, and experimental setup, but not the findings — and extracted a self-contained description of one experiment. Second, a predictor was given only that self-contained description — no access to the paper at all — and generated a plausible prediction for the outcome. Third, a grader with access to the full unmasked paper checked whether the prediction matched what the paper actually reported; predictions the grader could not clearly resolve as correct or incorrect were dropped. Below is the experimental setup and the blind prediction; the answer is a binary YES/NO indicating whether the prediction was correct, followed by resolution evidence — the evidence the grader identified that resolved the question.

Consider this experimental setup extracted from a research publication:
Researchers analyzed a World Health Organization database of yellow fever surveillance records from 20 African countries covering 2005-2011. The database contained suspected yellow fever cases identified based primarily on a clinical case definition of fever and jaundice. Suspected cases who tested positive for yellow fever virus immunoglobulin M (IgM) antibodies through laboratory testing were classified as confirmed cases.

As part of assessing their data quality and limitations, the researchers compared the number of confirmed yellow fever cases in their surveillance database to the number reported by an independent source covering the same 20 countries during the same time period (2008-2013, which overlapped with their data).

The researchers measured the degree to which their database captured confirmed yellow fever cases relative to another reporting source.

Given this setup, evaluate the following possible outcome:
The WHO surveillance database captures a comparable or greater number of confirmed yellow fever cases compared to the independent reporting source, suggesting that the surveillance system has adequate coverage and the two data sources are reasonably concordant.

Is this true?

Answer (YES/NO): NO